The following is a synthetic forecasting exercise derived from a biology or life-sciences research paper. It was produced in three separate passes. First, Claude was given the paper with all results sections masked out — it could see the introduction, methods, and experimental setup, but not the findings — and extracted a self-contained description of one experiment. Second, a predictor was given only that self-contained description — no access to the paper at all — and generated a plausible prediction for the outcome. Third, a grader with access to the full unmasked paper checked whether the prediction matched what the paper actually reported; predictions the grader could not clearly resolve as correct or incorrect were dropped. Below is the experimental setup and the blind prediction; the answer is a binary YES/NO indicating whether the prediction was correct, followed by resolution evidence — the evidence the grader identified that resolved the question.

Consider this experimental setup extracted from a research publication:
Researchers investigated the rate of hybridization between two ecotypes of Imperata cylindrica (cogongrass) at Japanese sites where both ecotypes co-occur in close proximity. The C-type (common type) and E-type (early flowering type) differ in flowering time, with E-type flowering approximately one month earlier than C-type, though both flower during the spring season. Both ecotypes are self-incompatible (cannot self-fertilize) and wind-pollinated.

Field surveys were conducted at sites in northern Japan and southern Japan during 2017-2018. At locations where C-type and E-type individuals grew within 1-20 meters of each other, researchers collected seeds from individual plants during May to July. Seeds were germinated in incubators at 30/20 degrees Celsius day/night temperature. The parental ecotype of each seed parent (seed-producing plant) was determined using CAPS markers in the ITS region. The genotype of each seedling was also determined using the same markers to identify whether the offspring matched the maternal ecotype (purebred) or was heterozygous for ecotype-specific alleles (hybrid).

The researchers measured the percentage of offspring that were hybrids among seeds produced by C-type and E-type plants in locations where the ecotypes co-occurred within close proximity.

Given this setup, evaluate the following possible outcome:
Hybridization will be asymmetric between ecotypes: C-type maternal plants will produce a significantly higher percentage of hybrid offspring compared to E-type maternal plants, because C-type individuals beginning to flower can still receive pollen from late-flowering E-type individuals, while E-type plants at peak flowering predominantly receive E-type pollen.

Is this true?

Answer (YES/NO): NO